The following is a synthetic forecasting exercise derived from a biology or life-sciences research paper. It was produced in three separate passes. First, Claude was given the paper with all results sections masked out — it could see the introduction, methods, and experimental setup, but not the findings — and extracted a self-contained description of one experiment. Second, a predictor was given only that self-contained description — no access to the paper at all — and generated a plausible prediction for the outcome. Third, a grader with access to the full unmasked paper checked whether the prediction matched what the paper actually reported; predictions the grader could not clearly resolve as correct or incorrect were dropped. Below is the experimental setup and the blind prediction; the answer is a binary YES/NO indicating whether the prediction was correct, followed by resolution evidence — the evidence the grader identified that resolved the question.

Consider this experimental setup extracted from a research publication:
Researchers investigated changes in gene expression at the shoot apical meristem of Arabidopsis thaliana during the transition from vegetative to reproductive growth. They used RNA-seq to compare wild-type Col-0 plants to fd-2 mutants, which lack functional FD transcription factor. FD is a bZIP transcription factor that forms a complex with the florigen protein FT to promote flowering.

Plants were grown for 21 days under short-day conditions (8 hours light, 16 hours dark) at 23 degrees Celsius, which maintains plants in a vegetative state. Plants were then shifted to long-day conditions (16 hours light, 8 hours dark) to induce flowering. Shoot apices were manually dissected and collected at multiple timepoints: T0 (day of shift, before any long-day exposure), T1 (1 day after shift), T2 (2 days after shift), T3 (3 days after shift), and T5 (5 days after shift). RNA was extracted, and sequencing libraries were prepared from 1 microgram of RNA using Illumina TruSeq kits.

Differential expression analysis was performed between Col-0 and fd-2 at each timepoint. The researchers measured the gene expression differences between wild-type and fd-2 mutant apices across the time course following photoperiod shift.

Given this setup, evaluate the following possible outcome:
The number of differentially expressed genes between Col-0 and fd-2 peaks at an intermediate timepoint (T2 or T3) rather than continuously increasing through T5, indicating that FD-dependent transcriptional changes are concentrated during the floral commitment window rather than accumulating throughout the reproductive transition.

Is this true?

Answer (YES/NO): YES